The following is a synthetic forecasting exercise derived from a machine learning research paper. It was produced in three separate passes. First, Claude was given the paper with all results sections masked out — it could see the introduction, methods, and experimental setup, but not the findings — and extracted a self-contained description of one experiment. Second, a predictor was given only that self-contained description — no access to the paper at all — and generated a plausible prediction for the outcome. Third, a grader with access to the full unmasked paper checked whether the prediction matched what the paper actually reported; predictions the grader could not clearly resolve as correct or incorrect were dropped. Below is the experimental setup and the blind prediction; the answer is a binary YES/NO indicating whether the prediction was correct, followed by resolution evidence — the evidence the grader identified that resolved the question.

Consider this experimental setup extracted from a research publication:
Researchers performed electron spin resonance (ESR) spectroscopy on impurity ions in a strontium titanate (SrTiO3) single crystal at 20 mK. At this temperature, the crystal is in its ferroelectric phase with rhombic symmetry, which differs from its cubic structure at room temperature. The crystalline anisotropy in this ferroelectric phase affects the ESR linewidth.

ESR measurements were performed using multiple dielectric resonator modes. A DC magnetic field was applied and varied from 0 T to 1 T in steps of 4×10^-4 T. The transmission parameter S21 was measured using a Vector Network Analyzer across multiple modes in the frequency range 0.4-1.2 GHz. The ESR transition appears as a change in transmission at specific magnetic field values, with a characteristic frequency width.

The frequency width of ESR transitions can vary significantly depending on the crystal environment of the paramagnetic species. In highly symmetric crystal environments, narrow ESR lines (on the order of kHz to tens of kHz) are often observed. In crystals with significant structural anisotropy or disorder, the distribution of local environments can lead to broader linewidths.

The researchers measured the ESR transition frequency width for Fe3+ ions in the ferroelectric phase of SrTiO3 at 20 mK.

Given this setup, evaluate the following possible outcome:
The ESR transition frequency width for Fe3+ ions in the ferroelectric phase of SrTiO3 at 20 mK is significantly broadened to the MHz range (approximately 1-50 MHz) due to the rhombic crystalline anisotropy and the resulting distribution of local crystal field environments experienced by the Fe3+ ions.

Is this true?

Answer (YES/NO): NO